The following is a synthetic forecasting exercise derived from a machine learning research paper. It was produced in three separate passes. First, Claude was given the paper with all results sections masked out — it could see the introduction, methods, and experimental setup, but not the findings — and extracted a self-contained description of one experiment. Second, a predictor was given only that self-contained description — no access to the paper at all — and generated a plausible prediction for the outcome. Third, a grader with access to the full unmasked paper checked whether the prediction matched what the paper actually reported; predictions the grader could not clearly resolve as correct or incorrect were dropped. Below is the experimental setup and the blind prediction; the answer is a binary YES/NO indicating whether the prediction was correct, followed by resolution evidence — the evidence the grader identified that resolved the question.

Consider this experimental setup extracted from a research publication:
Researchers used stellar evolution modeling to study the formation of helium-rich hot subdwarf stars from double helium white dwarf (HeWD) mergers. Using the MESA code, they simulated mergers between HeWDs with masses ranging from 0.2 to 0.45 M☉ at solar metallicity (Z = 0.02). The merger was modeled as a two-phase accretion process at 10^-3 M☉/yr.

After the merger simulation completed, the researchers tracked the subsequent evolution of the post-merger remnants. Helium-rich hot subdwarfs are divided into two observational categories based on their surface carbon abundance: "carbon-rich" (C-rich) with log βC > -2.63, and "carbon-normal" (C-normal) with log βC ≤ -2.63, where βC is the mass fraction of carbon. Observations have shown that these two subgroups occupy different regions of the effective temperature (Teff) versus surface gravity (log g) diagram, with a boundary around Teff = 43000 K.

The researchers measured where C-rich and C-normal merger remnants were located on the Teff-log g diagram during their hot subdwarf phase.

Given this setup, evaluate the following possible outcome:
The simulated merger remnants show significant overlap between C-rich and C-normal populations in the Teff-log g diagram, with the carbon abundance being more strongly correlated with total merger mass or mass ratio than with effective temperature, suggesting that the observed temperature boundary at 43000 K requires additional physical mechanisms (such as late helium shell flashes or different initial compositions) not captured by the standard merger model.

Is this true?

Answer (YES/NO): NO